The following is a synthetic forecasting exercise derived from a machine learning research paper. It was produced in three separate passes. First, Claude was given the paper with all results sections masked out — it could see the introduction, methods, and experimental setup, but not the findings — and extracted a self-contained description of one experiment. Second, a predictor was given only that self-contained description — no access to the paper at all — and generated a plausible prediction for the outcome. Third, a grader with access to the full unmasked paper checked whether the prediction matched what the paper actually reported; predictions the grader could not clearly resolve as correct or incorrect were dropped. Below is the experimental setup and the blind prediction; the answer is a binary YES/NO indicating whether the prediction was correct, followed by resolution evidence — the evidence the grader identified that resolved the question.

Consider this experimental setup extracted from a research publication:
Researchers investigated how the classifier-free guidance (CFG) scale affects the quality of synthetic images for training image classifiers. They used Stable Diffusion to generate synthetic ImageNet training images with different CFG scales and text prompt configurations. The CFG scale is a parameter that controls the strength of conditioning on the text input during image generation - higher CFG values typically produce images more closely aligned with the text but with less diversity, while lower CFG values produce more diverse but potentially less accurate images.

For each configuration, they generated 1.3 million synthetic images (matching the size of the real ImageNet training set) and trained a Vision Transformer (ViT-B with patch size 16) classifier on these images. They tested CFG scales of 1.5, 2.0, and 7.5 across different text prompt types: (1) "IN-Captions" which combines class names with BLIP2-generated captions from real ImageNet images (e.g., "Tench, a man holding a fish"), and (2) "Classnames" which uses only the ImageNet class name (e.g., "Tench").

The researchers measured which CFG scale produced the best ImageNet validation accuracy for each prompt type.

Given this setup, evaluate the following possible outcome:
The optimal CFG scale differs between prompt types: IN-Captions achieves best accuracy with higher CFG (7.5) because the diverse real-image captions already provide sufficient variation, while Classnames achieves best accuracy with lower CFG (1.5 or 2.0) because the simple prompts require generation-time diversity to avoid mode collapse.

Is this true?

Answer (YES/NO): NO